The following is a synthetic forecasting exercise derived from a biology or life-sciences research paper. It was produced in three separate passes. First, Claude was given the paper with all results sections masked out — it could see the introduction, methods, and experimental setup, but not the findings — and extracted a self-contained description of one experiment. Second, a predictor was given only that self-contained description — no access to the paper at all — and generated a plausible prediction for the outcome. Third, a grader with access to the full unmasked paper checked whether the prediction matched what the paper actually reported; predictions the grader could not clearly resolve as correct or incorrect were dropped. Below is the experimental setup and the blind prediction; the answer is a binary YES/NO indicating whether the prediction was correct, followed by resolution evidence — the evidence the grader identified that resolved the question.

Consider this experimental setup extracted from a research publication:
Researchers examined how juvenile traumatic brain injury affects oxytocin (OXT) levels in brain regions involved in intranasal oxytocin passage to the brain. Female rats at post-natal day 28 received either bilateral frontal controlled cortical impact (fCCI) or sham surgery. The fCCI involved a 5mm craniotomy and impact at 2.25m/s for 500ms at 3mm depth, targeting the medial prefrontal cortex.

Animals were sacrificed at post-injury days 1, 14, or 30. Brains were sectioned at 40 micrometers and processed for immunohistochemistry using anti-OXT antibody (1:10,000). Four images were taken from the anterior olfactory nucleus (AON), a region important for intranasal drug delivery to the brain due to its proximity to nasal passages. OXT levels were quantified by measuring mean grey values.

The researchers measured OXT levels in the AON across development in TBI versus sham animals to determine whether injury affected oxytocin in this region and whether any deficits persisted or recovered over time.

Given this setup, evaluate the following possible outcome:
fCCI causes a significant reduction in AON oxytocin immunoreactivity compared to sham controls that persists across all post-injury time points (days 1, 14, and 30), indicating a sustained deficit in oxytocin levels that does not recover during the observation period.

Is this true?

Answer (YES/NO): NO